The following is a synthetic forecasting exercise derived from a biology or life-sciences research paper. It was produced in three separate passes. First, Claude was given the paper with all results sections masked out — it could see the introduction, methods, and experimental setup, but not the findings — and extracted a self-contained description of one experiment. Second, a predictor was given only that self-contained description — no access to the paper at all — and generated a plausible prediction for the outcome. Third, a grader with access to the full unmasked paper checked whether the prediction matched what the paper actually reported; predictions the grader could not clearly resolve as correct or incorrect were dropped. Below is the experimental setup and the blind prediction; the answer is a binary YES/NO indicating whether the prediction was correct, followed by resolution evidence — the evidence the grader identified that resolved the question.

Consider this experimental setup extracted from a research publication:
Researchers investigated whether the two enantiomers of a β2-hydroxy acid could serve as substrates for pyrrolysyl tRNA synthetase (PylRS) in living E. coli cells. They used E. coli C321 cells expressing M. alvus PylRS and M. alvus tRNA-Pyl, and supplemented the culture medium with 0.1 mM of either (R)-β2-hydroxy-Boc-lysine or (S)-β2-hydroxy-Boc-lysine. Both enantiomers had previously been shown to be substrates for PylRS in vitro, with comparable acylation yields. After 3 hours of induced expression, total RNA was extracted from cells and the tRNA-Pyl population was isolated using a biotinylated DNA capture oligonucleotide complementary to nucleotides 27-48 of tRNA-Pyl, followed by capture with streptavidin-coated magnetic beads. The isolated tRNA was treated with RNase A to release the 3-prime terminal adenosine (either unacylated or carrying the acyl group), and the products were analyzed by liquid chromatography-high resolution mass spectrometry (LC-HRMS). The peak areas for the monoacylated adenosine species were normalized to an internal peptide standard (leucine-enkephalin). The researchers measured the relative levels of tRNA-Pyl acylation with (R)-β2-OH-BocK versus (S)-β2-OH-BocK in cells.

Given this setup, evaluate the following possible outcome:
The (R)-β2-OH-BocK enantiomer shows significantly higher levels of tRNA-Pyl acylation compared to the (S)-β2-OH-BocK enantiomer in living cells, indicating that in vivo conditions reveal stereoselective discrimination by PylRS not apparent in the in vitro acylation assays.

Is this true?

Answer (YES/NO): YES